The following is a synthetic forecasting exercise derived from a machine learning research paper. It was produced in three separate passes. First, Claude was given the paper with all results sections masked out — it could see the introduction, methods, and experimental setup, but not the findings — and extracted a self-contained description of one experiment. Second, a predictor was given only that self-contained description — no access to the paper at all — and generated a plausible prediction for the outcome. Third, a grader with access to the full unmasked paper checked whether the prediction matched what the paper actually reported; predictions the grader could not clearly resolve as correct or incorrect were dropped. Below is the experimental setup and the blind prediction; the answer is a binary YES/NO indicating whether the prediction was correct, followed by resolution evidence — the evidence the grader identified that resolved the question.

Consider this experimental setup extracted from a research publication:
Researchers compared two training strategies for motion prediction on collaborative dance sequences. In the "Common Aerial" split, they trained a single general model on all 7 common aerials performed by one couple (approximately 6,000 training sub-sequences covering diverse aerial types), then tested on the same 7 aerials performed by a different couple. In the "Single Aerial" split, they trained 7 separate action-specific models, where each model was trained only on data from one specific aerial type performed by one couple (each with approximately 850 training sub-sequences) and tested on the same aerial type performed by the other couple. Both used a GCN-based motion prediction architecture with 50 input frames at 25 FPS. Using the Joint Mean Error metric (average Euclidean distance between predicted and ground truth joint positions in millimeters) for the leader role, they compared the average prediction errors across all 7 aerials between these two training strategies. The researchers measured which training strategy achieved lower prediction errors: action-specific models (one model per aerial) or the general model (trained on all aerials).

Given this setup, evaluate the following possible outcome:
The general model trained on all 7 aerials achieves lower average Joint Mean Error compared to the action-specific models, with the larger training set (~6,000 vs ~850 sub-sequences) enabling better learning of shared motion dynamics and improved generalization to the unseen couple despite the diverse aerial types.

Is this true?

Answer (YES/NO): YES